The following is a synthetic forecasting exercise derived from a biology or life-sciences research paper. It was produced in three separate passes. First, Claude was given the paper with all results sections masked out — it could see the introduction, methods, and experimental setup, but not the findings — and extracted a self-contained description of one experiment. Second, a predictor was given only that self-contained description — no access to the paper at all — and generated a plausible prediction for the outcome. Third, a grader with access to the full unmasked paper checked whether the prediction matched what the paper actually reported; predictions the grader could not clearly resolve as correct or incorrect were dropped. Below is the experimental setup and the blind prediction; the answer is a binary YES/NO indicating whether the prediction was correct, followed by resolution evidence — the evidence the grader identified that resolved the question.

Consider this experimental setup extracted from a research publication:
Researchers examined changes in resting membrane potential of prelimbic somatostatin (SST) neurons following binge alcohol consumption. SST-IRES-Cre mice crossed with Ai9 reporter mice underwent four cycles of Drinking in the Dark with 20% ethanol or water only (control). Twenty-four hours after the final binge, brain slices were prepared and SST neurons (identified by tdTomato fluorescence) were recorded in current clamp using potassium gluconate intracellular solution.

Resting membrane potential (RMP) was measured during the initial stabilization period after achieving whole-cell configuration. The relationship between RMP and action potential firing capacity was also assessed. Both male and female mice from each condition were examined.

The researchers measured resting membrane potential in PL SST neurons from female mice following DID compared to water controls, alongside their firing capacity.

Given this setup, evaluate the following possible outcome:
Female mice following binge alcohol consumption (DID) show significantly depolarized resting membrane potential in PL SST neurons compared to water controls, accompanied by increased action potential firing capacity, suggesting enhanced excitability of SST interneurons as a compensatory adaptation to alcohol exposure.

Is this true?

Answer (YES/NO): NO